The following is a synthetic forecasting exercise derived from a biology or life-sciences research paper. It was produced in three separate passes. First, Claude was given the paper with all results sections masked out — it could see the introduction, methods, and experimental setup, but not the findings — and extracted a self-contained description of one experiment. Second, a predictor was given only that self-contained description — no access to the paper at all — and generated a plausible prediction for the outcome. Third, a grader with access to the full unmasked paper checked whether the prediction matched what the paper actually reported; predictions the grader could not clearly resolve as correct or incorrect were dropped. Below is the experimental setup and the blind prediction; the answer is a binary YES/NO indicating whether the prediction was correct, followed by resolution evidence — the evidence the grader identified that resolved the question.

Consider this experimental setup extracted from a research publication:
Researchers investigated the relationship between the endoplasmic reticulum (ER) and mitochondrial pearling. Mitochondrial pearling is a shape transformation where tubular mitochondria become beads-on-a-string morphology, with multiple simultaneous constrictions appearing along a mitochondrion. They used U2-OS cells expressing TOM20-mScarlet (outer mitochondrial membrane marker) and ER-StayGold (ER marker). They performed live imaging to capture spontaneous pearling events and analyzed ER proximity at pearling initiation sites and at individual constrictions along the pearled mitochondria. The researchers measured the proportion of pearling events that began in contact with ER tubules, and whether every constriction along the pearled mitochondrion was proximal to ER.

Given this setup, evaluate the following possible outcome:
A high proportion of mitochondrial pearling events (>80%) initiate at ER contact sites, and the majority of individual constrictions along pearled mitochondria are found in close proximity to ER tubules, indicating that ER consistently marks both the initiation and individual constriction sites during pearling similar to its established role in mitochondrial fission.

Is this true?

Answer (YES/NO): NO